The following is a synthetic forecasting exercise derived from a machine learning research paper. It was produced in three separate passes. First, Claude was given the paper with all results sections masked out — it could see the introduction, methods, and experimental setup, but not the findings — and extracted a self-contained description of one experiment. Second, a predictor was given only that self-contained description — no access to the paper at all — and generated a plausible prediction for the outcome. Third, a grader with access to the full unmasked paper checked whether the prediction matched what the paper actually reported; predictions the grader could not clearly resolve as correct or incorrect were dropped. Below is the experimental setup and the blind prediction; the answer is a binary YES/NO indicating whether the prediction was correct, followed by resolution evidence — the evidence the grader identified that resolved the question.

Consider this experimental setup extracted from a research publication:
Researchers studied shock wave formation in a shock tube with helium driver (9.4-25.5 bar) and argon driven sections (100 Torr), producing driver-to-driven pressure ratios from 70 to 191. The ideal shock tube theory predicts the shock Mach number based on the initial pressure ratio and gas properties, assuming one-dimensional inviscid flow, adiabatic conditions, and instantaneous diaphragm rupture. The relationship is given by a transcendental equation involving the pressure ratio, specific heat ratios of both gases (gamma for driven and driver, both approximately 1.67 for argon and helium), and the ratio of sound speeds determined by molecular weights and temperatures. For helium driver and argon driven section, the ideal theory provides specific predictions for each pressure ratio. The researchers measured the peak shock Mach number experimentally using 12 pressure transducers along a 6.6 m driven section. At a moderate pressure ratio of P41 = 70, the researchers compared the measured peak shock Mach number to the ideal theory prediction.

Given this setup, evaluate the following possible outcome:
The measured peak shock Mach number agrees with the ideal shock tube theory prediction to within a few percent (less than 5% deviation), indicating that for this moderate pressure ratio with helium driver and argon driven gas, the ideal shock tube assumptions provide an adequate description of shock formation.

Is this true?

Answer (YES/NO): NO